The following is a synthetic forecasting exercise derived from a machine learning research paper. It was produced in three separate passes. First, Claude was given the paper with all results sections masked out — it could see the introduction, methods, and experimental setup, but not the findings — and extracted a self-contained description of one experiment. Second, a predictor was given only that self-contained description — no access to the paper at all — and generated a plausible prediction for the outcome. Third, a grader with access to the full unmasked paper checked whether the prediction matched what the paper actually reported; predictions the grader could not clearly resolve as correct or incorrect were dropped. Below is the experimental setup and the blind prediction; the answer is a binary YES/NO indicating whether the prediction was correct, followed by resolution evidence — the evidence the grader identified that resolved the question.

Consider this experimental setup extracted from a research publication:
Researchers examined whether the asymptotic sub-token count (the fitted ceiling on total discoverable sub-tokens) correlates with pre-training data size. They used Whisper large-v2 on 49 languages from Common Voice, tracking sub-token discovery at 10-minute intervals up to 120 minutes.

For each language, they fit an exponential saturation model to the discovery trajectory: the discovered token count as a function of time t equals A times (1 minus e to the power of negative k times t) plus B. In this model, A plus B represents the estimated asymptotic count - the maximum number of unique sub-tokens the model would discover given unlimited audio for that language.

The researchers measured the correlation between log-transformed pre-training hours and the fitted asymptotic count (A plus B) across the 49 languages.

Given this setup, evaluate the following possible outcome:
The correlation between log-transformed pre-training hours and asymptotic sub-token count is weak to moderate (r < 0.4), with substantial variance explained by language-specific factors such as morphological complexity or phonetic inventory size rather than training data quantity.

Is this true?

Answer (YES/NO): YES